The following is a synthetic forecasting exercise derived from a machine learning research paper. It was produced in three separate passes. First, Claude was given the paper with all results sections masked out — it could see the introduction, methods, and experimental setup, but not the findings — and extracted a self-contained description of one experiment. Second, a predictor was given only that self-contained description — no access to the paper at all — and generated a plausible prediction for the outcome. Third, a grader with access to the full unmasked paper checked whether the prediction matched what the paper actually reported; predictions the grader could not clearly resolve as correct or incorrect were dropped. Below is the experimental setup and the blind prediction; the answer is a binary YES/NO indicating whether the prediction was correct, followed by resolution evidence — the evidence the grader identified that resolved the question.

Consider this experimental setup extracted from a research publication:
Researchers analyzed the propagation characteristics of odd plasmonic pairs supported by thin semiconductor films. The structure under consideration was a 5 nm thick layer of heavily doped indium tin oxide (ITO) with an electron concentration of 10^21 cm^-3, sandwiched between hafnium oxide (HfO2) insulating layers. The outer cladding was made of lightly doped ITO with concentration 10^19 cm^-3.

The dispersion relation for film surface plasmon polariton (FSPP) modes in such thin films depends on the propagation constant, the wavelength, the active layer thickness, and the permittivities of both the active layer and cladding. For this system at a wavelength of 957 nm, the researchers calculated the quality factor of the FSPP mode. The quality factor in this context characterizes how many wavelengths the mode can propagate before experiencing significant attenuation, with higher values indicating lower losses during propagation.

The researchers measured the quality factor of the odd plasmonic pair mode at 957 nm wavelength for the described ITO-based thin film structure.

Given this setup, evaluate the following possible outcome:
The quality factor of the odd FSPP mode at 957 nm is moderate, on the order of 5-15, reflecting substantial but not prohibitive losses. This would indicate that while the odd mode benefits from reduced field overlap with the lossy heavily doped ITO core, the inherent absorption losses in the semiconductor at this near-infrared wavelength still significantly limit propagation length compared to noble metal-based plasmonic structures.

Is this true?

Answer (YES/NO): YES